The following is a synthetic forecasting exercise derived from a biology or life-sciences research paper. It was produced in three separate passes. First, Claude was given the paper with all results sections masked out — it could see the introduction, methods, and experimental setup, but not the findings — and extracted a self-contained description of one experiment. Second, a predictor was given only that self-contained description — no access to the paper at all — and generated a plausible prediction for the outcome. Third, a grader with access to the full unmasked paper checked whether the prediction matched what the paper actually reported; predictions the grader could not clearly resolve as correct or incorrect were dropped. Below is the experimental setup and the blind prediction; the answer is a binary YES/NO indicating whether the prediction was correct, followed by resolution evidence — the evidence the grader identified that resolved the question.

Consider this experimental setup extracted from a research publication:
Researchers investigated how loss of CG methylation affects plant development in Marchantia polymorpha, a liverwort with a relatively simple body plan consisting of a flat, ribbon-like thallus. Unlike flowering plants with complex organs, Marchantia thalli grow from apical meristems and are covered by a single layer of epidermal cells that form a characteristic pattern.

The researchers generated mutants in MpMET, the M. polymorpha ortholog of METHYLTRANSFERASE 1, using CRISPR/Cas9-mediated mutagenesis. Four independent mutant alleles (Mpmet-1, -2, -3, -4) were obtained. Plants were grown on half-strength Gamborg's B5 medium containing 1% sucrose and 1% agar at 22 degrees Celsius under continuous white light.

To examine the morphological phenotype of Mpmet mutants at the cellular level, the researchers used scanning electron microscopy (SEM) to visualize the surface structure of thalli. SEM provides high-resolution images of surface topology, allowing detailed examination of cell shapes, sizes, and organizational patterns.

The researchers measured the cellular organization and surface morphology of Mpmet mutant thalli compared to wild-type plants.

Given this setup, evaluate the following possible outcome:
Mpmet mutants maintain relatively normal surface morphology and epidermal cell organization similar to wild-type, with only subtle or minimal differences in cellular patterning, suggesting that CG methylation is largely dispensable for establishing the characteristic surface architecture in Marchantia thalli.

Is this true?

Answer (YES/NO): NO